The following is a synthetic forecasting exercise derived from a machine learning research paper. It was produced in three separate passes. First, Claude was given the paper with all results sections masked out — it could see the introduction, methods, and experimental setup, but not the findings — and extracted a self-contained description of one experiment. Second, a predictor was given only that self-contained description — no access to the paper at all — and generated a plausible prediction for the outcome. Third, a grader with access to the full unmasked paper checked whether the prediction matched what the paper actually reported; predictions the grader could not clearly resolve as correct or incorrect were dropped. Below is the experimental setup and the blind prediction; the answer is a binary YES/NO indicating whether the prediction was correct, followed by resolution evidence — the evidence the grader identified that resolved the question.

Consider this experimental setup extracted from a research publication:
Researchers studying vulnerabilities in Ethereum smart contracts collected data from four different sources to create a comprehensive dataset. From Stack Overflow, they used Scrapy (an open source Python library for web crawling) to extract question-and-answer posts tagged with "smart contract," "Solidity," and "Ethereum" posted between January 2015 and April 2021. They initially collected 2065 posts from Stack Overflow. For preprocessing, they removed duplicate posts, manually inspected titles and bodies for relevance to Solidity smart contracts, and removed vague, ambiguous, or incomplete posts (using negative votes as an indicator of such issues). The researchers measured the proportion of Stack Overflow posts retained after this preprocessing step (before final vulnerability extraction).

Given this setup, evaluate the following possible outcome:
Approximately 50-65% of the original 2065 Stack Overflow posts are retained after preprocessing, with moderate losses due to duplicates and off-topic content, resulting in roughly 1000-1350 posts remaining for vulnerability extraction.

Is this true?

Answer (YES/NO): NO